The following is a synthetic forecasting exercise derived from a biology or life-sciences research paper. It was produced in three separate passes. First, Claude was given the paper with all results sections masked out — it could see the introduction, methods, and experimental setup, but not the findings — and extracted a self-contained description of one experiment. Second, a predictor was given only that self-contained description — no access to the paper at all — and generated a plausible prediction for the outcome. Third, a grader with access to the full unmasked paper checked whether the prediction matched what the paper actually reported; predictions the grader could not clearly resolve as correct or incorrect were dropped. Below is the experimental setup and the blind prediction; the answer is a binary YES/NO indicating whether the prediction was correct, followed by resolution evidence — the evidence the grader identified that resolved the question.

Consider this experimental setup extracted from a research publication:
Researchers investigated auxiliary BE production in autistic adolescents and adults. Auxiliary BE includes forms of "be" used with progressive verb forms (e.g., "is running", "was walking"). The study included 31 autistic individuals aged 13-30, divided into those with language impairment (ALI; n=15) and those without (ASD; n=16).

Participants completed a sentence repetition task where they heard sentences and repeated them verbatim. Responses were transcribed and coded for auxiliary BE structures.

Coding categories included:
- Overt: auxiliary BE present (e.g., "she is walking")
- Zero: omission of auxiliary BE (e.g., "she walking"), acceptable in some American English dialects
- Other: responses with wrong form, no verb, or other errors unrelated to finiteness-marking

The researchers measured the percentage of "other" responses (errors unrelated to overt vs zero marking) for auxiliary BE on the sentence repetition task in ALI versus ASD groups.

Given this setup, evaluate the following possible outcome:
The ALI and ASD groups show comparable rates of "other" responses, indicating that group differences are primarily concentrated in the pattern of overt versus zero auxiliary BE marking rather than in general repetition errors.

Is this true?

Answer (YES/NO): YES